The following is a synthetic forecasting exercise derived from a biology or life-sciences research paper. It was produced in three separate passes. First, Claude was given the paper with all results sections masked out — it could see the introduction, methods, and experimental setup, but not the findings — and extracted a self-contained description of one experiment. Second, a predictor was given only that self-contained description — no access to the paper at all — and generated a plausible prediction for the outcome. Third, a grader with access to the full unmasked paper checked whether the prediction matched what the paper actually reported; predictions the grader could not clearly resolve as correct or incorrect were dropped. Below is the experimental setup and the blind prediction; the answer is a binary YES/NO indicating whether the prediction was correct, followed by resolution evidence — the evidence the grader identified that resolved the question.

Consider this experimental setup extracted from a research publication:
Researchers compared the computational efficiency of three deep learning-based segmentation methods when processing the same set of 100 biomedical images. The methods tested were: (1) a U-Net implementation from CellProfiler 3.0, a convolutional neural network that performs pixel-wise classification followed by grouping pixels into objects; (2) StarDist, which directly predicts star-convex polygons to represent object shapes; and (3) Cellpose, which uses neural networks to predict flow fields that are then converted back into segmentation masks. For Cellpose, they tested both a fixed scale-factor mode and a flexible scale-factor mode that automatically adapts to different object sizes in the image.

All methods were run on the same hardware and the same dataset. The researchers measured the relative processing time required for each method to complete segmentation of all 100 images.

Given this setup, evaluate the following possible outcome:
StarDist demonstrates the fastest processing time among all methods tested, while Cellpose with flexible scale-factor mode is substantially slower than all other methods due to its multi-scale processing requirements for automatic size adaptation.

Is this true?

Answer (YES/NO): NO